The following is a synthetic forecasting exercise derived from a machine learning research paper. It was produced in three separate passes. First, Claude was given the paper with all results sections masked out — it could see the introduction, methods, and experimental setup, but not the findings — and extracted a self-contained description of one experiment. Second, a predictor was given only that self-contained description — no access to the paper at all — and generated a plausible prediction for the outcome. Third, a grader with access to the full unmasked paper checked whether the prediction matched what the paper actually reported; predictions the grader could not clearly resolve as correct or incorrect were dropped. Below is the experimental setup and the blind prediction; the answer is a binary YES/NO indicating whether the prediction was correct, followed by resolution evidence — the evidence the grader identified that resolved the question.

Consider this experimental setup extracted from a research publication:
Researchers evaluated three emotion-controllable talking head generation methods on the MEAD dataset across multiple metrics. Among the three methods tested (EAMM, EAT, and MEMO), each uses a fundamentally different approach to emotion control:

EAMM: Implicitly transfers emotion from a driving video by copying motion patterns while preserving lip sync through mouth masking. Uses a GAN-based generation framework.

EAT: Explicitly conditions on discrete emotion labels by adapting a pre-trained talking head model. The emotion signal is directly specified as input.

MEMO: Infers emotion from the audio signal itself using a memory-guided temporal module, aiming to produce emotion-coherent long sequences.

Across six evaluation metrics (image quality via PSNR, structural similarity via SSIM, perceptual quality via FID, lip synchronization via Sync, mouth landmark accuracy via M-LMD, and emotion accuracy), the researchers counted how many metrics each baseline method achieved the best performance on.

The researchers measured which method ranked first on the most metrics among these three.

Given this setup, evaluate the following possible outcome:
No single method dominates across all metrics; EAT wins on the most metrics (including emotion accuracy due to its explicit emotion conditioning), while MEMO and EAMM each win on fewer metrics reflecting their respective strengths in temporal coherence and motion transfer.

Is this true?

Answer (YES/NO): NO